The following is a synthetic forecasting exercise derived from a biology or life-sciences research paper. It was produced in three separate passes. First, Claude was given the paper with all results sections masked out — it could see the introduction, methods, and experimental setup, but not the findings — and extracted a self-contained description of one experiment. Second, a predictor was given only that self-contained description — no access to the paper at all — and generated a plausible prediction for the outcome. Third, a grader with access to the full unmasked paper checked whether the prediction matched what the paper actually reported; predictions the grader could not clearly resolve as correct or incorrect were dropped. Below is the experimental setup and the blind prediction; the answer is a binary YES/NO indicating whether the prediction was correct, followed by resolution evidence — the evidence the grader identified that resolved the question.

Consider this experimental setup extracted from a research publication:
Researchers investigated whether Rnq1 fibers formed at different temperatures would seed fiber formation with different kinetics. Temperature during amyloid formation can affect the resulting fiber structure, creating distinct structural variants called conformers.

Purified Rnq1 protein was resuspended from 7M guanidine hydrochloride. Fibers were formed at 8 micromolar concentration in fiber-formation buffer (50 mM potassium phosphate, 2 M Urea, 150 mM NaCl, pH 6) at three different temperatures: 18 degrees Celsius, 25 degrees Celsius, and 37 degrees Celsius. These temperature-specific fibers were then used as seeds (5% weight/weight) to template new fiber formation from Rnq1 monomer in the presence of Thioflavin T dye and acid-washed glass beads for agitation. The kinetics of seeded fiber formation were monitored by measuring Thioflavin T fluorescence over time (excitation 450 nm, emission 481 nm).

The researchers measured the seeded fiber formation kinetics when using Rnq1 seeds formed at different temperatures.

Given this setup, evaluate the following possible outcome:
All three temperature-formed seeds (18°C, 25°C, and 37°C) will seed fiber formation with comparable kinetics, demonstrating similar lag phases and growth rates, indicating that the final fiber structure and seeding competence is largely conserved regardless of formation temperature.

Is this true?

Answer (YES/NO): NO